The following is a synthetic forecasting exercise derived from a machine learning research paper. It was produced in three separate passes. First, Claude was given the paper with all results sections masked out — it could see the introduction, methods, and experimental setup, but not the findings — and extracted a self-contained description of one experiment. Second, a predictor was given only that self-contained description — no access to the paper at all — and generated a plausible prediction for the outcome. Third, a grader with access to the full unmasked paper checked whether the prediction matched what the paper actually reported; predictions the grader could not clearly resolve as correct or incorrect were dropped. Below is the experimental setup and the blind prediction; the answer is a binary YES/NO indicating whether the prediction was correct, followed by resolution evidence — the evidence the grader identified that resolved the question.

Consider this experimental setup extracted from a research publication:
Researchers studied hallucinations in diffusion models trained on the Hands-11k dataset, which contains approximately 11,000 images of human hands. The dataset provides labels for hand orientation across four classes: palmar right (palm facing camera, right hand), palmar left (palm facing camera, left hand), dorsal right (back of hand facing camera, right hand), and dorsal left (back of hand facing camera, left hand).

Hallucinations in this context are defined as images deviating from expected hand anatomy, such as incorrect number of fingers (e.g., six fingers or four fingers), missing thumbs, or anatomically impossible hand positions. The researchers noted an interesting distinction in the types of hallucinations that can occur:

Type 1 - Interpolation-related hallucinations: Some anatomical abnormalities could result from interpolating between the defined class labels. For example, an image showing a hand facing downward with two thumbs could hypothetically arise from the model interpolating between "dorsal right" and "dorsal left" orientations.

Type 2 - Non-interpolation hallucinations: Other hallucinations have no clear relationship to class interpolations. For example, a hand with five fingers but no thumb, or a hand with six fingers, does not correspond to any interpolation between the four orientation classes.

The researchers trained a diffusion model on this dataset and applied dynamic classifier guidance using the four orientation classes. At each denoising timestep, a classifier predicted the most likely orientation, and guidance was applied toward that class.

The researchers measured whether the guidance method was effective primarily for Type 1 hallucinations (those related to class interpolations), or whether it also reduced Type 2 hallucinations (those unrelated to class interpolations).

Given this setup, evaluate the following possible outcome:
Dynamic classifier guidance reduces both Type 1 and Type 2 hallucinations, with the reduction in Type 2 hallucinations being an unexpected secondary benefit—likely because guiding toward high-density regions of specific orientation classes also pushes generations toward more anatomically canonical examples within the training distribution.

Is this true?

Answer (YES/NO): YES